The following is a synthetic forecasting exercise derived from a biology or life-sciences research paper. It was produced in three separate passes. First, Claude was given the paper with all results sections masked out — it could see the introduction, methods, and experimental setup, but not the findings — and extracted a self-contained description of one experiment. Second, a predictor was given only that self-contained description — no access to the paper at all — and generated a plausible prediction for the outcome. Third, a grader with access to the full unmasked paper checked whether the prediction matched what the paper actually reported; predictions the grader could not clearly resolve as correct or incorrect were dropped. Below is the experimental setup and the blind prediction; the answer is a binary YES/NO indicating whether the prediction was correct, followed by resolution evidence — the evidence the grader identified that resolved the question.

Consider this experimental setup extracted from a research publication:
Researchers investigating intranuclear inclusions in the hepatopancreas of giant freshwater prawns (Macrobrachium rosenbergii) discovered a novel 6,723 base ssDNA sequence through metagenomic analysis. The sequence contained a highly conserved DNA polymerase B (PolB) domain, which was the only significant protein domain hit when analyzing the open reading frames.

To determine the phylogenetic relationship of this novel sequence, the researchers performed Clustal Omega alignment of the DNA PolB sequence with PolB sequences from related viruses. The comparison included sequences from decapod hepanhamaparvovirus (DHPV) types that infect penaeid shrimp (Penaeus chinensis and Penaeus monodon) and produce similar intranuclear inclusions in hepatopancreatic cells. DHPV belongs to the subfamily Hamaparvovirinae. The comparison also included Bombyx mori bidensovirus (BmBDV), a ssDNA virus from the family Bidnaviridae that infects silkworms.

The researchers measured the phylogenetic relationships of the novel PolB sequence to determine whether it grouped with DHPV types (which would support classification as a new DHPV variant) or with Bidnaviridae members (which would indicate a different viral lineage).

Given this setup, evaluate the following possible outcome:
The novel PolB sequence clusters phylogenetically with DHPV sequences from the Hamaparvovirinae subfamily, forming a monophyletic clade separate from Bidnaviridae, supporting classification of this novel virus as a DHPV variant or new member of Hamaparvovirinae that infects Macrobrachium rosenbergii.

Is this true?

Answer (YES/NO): NO